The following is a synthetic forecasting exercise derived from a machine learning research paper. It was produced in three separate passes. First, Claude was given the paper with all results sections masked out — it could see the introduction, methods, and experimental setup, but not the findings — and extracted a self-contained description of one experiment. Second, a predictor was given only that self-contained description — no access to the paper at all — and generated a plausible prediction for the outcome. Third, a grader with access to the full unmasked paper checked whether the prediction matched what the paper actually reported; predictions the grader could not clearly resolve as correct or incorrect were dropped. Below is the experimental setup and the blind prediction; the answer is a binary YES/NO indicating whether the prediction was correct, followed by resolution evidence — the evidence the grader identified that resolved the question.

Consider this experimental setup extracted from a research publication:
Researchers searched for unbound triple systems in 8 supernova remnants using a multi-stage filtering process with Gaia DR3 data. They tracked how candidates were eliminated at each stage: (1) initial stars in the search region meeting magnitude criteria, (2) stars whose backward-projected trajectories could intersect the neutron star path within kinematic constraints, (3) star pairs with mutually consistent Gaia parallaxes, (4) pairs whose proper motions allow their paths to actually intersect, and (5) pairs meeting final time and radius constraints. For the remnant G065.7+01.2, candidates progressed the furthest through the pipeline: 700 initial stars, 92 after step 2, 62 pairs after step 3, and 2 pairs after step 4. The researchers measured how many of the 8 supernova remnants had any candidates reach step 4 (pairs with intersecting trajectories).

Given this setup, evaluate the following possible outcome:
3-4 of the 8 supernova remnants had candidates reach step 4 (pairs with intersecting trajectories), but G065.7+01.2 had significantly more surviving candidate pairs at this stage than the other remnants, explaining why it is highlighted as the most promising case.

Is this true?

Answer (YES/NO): NO